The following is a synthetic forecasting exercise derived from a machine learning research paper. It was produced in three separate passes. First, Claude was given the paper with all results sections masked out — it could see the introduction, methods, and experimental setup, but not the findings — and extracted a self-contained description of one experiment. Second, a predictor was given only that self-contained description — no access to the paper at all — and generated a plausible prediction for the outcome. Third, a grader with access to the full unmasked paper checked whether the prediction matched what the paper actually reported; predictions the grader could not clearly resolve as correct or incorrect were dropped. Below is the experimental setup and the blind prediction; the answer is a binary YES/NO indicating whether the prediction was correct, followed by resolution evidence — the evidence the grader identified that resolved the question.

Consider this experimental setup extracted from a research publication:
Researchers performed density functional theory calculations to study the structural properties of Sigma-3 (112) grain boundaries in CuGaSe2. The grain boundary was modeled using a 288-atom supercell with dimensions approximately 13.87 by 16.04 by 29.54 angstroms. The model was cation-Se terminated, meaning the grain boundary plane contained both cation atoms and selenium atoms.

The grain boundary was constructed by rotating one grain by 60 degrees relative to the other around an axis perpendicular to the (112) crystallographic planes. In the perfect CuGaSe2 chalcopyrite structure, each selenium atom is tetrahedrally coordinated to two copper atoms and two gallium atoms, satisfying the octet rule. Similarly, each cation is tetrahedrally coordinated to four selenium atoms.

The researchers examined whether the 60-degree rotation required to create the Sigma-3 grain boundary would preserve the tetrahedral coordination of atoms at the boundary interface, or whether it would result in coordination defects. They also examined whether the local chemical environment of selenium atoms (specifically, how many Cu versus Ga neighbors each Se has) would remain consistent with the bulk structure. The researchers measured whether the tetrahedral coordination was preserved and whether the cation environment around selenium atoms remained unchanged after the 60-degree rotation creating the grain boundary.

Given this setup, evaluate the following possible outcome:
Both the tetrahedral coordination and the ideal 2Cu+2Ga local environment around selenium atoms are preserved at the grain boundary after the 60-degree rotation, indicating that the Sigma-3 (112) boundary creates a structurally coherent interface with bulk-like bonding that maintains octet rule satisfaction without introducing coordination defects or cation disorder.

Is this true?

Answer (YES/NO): NO